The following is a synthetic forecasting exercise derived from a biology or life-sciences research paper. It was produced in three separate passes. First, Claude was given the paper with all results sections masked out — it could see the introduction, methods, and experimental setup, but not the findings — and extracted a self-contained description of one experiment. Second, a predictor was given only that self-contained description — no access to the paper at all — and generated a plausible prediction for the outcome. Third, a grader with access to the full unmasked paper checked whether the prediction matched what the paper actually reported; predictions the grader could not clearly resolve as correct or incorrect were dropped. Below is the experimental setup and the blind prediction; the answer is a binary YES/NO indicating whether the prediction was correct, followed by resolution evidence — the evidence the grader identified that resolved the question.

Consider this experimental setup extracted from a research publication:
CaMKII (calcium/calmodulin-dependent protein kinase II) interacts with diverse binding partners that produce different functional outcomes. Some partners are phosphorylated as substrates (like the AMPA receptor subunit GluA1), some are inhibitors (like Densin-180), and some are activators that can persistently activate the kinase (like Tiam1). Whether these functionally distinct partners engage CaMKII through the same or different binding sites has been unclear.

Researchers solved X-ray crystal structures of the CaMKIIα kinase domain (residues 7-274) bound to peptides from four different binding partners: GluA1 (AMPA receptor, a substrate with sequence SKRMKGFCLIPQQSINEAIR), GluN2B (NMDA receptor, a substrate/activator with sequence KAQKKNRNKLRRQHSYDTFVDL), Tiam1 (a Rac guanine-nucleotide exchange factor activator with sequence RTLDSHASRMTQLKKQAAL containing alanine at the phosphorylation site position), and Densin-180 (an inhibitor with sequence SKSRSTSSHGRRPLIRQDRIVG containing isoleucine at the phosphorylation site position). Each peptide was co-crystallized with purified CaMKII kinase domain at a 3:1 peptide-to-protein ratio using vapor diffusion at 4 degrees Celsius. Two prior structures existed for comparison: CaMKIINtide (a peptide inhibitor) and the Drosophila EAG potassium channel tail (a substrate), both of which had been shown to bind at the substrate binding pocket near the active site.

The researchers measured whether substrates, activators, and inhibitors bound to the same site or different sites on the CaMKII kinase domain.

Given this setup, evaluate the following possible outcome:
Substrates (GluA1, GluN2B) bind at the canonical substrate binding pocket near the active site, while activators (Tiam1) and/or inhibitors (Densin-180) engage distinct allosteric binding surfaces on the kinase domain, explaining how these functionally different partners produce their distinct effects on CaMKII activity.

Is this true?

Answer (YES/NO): NO